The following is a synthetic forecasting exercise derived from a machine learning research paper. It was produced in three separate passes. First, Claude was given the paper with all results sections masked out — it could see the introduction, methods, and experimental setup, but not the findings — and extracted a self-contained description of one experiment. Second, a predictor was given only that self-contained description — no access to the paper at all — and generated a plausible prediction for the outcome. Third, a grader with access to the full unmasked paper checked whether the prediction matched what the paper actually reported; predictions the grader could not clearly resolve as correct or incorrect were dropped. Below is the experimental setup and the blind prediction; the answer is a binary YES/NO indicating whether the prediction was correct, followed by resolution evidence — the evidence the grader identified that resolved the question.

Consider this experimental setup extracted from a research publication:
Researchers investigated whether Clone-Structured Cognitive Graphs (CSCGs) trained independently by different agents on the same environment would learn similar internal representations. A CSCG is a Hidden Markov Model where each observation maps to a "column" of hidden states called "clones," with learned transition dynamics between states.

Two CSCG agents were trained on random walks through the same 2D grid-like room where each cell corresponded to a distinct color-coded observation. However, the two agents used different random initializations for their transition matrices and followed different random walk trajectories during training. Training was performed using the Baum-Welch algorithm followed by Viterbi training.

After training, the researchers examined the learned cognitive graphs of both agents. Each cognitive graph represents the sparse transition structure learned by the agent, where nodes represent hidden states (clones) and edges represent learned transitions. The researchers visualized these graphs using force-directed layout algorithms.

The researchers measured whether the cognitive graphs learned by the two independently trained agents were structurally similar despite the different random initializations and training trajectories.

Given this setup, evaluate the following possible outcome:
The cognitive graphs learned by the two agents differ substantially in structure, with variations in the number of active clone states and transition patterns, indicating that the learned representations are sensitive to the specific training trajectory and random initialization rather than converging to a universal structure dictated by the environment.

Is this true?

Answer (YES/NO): NO